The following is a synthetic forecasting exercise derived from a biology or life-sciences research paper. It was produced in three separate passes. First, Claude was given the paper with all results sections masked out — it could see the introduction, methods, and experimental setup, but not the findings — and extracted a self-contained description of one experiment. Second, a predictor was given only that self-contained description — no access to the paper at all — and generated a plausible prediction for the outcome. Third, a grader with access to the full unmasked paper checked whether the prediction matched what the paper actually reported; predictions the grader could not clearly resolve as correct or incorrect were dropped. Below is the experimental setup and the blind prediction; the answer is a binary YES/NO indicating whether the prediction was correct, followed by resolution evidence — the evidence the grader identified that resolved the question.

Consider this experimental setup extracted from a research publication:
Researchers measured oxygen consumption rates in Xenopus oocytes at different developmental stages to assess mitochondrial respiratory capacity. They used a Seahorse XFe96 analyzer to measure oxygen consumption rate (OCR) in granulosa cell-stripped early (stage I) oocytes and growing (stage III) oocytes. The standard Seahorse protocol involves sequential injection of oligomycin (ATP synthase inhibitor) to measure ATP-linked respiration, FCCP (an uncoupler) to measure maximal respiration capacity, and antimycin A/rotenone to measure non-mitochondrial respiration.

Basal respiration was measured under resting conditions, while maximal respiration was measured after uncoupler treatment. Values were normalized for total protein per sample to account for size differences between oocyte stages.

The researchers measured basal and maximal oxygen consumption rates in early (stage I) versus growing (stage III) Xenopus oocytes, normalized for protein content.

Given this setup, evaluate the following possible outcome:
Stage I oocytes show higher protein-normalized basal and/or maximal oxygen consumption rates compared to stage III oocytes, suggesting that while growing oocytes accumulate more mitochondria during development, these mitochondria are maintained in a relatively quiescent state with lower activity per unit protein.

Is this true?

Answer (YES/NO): NO